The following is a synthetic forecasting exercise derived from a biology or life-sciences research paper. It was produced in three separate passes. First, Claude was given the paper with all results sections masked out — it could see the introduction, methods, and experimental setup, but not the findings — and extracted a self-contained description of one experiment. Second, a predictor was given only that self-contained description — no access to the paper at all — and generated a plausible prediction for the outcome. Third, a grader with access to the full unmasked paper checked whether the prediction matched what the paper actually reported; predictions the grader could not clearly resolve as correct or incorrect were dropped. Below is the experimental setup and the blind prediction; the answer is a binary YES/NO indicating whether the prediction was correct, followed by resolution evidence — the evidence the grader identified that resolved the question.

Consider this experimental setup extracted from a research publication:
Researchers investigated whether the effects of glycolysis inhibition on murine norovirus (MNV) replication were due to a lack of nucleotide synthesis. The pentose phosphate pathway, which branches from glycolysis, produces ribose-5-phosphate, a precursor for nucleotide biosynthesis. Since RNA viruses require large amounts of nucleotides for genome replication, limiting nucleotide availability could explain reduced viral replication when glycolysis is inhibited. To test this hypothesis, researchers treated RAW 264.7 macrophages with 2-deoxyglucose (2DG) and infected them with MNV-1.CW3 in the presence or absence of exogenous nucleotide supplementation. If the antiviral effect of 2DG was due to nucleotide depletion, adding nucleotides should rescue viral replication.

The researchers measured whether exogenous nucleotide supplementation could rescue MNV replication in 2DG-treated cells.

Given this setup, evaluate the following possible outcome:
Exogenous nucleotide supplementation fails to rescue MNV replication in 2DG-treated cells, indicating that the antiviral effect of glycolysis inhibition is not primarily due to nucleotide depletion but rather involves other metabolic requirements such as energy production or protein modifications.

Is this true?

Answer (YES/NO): YES